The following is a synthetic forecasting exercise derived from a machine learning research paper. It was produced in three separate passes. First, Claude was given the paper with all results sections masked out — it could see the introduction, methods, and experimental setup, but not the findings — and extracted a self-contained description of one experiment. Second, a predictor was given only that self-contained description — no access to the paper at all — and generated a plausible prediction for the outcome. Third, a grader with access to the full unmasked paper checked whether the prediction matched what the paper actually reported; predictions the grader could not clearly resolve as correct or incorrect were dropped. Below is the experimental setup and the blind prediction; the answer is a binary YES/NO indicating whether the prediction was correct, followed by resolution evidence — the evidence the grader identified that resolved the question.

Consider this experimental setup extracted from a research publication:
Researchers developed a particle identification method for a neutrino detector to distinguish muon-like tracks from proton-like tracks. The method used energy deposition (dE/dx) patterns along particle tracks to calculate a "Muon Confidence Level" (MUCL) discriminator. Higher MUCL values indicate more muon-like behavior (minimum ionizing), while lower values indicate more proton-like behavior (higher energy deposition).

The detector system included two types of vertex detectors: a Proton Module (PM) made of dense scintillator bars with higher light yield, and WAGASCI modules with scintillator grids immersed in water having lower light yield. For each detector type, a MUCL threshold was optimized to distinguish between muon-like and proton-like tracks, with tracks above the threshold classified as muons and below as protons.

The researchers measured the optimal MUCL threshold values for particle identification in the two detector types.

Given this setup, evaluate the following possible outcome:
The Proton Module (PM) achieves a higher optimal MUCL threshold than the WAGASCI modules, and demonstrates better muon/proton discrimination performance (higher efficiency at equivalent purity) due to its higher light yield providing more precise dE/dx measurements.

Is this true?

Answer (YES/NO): NO